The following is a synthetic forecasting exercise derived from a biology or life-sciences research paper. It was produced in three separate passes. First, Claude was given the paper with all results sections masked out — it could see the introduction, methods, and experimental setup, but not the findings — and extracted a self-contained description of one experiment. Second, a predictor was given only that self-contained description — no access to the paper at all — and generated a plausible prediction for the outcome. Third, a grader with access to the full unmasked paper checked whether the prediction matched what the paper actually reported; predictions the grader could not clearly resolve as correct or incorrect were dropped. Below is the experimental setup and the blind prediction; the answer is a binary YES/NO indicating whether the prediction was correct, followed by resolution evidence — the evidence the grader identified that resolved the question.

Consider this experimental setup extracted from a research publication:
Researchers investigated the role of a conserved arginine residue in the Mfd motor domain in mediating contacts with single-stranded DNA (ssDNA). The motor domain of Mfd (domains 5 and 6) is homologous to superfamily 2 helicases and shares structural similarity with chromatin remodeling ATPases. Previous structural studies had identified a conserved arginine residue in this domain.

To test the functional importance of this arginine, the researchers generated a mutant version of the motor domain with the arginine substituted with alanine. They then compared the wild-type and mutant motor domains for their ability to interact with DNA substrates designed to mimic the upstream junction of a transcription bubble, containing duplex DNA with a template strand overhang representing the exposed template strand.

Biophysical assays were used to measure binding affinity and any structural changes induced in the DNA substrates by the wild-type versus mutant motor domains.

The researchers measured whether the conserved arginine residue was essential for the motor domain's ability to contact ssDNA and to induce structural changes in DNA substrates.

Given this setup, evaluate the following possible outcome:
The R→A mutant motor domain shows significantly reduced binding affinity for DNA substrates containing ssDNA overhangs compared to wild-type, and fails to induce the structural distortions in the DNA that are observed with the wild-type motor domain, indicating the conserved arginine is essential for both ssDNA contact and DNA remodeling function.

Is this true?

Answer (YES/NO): NO